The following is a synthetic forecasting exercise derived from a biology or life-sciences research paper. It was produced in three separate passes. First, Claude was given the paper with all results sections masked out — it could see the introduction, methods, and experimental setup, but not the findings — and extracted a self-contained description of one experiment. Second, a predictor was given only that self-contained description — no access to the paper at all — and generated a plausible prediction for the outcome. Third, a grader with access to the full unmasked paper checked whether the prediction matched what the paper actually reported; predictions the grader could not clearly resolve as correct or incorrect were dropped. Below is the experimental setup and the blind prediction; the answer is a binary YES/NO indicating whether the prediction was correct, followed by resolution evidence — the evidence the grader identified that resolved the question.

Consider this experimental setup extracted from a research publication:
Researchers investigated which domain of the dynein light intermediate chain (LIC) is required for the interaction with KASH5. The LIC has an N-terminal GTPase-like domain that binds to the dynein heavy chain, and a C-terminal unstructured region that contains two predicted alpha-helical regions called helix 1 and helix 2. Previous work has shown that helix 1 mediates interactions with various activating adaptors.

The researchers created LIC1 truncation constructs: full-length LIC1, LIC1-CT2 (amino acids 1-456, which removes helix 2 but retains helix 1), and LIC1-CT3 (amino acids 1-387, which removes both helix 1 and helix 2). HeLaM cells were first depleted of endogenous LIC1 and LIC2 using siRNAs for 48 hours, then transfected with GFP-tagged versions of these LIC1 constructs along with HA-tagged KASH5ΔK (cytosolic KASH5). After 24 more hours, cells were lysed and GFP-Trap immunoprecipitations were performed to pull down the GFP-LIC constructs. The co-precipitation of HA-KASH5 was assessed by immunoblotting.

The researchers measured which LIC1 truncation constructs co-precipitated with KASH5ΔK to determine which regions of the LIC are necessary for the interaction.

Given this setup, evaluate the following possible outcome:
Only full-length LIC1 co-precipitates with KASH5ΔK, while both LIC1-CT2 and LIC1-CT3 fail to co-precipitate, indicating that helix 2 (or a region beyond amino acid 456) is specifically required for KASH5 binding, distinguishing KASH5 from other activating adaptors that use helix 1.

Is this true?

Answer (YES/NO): NO